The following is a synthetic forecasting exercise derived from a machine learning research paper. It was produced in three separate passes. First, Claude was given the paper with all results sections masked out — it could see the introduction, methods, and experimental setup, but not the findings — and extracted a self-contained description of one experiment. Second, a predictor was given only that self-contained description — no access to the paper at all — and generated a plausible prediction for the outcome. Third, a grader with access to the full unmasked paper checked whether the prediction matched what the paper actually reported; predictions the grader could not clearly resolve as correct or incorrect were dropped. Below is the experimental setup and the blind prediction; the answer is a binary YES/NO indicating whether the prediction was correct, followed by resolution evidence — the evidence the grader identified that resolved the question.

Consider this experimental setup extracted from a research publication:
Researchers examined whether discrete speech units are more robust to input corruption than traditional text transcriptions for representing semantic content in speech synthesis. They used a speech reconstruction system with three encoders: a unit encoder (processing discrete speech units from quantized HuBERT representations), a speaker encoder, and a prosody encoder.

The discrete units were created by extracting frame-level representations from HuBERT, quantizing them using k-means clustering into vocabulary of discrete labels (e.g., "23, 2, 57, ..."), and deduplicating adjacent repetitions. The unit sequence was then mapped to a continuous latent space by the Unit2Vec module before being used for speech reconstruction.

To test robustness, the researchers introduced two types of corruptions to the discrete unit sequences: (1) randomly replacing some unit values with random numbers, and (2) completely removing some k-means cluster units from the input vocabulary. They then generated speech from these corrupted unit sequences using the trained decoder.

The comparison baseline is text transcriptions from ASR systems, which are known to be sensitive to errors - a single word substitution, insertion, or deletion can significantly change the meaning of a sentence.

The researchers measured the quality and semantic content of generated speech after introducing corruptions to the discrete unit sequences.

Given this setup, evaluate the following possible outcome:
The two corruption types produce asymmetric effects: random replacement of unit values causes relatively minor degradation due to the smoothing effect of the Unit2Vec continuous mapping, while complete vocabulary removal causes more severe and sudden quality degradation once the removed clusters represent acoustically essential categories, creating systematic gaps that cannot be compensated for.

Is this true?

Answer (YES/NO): NO